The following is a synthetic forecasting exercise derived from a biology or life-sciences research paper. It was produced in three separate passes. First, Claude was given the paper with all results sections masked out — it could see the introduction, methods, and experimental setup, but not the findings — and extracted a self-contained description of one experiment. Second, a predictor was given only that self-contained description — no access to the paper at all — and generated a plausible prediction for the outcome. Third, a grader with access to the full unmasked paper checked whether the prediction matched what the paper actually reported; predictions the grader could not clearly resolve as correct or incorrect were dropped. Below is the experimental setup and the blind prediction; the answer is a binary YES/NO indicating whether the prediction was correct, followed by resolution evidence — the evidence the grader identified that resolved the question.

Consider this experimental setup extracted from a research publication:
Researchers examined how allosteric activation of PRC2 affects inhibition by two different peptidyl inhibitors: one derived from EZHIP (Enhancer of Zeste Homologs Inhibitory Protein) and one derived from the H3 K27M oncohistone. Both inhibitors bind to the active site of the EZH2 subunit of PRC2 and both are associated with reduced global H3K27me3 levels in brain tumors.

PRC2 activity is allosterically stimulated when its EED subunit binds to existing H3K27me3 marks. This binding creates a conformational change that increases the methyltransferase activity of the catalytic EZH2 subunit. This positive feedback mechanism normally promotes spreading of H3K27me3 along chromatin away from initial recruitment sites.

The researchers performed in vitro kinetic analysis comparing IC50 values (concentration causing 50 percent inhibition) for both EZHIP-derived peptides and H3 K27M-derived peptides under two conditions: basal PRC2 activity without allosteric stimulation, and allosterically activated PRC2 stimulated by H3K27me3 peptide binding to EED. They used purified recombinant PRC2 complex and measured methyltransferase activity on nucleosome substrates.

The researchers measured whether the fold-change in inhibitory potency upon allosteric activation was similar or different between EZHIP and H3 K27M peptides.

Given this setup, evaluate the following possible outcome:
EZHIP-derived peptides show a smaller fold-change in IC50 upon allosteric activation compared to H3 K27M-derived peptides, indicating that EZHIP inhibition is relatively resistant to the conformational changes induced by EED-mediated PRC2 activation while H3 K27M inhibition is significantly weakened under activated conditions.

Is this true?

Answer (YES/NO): NO